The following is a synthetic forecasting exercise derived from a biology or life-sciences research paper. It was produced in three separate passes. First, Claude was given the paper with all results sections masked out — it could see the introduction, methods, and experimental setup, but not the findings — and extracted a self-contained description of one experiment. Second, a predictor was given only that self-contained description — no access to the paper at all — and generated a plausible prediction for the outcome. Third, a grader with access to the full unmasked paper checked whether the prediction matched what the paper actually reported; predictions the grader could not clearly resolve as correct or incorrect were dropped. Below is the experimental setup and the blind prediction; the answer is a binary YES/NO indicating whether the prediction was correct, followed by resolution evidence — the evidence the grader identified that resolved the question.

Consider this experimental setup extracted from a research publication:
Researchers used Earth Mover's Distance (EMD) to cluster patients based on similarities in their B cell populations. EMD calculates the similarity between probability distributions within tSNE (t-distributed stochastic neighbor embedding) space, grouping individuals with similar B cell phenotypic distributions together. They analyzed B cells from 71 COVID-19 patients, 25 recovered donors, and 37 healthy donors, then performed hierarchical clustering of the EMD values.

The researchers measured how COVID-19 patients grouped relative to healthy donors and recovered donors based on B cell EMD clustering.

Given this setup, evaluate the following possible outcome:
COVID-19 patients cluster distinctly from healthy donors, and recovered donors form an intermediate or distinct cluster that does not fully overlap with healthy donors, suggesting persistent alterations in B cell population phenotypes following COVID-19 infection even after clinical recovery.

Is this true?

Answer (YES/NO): NO